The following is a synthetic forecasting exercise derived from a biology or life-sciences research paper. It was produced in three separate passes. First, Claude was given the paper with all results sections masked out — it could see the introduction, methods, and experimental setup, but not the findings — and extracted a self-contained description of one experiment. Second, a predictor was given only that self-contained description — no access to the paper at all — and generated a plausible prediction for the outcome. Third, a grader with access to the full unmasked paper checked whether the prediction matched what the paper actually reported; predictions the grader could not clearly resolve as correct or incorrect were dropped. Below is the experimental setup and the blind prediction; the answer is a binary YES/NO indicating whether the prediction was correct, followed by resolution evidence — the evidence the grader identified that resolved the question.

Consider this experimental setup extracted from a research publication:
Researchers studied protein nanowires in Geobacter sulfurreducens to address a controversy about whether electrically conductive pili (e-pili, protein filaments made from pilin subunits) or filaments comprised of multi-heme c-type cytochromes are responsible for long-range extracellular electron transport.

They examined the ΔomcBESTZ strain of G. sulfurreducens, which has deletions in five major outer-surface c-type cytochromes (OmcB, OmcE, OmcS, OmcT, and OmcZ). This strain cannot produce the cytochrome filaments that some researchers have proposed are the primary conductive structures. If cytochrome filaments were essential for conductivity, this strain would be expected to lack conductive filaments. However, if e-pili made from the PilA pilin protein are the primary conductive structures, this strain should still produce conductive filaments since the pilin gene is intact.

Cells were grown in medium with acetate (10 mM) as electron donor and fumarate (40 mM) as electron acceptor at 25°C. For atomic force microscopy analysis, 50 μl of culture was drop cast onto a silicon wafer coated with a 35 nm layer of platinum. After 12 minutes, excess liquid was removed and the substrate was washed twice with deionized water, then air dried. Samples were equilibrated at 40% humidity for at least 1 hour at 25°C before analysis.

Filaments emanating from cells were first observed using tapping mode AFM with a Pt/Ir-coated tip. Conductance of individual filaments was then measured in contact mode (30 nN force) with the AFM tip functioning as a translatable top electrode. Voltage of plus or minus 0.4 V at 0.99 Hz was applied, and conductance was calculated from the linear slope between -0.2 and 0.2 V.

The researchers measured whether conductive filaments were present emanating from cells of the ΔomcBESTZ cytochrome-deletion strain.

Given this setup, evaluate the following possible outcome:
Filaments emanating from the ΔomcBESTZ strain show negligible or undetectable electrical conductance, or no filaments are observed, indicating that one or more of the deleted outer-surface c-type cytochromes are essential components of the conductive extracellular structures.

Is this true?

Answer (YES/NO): NO